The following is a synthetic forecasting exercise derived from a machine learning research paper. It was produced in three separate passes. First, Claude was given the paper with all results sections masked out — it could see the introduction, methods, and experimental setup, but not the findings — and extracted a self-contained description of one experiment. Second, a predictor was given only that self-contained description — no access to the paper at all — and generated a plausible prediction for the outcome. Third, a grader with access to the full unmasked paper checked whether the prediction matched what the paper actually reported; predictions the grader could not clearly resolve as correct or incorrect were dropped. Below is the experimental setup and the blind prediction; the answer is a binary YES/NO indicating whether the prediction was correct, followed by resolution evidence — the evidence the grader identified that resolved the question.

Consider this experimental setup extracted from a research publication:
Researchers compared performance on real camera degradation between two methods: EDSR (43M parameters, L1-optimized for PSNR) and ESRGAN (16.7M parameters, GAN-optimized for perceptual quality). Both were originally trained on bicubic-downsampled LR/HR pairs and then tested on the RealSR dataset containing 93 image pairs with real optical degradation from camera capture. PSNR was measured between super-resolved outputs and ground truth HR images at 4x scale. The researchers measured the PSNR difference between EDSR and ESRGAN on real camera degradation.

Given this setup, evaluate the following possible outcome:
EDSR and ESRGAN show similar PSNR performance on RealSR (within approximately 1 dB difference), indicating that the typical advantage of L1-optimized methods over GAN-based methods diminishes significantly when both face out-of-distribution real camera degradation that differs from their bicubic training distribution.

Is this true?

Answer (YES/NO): YES